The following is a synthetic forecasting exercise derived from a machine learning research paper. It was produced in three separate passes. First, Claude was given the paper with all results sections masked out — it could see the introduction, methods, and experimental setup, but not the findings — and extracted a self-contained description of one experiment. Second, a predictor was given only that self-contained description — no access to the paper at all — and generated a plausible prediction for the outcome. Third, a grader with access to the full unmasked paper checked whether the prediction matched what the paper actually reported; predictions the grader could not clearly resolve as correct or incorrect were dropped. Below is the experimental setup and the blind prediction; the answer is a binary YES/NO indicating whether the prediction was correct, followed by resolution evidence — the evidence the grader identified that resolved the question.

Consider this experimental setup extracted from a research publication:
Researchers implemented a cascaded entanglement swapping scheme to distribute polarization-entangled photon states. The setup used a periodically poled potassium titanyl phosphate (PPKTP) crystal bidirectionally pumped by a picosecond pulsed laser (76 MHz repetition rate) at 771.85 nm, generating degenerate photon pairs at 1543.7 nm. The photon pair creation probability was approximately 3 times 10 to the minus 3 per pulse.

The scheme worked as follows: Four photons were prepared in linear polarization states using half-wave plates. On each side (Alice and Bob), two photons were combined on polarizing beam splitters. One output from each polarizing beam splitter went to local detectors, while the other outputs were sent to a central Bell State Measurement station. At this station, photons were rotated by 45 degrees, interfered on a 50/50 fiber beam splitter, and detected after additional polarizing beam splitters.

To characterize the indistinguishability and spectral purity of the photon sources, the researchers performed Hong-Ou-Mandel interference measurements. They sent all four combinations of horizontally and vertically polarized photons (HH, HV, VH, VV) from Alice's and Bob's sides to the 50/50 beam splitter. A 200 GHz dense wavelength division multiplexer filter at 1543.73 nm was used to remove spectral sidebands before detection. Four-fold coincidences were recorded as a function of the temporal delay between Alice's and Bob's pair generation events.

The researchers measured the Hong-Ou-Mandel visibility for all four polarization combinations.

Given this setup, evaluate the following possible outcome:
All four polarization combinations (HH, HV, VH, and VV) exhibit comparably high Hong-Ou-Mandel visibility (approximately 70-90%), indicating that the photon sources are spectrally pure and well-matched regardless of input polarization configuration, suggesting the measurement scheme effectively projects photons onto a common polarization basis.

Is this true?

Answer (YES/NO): NO